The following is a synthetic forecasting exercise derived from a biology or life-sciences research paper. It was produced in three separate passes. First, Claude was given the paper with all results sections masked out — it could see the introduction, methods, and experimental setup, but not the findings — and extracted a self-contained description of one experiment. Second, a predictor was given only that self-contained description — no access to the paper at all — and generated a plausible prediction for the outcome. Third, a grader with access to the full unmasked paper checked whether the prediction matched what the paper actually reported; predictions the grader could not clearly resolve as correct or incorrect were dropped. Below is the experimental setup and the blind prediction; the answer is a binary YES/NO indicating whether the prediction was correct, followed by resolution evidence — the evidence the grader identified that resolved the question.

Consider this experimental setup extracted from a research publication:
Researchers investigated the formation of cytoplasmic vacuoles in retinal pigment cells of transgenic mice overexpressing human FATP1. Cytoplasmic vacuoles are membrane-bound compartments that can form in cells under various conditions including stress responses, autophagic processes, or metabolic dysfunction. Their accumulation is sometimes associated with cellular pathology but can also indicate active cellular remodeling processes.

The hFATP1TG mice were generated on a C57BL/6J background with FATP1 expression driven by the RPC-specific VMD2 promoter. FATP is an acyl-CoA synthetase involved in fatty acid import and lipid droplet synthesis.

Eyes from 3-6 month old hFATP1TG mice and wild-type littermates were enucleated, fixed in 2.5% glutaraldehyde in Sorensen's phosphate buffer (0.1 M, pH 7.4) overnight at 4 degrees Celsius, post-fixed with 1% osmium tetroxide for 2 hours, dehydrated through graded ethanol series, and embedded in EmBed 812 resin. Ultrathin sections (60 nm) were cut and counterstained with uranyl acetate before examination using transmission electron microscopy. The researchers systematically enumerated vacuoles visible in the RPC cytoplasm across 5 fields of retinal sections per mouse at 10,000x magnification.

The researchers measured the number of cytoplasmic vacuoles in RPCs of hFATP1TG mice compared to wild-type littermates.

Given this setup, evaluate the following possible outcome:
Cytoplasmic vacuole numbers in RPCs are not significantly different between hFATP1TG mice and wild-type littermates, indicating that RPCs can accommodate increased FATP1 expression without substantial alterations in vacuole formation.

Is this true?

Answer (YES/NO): NO